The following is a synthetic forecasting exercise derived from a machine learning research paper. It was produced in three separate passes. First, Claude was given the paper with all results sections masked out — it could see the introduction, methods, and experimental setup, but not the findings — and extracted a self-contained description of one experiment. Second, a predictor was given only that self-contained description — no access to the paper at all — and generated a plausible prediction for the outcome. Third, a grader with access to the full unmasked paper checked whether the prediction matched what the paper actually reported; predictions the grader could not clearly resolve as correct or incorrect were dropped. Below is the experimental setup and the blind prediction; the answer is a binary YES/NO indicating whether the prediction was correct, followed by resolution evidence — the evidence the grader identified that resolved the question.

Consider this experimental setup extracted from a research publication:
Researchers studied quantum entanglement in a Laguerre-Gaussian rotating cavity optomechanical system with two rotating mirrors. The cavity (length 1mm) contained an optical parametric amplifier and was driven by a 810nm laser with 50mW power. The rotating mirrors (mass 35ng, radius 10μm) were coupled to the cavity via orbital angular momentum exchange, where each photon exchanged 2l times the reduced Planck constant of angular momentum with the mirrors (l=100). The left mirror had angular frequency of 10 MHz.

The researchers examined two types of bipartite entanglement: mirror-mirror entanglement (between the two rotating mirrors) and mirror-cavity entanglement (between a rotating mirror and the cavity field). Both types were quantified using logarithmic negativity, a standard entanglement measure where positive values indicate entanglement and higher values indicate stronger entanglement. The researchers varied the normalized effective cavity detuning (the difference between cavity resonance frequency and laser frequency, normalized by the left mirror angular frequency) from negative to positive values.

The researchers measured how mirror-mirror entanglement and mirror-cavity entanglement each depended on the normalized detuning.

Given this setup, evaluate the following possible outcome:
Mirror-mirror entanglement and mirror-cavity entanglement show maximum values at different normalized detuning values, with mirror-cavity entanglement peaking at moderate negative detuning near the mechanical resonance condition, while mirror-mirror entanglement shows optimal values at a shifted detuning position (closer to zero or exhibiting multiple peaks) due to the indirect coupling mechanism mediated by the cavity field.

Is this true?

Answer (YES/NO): NO